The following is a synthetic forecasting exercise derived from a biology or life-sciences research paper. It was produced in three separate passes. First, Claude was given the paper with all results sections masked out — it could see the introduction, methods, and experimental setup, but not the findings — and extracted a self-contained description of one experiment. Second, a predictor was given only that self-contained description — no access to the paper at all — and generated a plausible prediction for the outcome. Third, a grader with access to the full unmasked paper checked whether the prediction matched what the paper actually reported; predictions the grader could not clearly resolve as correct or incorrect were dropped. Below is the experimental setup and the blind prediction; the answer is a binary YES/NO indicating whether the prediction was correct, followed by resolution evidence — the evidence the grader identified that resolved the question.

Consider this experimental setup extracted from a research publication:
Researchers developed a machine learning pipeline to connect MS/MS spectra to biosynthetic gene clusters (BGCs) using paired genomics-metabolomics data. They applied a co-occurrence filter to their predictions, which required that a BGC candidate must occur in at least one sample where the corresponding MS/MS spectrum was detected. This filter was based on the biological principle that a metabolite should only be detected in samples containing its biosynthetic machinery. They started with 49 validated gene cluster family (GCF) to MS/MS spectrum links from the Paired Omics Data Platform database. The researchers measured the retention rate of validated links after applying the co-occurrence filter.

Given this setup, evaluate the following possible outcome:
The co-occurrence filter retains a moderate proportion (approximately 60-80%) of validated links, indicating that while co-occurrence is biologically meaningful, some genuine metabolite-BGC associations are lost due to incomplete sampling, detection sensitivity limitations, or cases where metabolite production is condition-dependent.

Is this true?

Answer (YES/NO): NO